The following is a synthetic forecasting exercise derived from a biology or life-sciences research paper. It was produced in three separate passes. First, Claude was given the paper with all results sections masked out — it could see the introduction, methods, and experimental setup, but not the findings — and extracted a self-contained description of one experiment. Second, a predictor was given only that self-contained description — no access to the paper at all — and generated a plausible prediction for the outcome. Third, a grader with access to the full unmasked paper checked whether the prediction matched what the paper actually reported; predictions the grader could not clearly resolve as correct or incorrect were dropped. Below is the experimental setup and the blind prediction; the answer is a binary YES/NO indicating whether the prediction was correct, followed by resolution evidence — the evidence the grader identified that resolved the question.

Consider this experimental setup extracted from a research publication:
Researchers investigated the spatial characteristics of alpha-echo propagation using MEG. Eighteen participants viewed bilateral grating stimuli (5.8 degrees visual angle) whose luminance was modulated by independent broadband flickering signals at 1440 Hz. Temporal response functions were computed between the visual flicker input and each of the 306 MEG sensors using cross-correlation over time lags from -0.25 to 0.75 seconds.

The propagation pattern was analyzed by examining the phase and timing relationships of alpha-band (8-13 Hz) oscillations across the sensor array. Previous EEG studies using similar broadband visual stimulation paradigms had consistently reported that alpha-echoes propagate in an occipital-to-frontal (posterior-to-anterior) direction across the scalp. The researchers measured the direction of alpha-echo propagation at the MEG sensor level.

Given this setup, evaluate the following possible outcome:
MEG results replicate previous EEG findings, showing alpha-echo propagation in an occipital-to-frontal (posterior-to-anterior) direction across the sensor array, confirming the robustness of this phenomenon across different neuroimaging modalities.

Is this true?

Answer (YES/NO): NO